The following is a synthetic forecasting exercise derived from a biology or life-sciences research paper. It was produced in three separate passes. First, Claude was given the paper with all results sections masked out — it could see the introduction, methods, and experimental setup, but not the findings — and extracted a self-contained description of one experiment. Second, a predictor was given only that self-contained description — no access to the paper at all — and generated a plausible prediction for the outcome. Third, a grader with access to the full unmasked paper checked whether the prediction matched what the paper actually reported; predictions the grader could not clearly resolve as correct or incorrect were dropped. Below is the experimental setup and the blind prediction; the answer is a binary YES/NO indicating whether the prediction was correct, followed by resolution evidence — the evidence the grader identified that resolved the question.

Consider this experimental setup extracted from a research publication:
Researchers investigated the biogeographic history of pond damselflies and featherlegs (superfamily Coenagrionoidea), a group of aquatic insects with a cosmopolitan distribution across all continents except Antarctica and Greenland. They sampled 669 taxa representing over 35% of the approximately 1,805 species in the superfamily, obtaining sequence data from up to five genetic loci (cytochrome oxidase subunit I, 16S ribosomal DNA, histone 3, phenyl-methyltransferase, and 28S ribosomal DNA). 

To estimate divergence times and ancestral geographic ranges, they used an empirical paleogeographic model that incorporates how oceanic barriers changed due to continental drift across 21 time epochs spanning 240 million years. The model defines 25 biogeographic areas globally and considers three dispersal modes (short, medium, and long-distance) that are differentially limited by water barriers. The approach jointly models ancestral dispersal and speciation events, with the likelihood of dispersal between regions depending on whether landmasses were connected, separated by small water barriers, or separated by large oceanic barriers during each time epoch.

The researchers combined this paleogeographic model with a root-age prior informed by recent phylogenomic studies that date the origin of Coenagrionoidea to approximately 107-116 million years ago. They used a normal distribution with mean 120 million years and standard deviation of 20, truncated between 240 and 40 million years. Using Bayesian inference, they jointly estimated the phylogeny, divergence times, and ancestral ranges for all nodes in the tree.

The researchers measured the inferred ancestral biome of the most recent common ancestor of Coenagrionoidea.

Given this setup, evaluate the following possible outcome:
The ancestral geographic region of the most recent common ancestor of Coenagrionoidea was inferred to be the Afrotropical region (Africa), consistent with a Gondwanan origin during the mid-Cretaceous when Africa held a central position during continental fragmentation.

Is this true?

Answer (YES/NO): NO